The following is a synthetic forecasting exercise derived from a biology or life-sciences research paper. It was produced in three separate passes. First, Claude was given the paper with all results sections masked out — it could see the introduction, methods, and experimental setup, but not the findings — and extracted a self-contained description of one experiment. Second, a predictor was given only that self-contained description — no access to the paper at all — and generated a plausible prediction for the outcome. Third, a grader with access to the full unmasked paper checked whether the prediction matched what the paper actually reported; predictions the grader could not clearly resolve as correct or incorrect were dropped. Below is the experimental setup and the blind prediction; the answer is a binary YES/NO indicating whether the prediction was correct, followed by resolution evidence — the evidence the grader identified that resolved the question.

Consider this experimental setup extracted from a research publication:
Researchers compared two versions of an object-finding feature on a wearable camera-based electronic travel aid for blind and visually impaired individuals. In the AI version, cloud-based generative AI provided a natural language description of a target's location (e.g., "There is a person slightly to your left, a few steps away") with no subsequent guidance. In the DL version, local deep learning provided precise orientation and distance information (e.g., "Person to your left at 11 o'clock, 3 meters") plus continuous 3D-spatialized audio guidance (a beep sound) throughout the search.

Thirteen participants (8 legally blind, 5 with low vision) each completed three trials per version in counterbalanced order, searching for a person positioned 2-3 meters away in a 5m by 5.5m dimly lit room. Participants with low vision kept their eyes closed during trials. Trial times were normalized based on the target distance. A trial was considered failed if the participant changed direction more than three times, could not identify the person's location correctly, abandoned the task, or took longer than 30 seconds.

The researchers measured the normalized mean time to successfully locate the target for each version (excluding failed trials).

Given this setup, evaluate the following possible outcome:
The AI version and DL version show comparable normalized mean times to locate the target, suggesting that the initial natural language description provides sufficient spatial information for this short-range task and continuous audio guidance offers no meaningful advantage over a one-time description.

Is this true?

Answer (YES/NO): YES